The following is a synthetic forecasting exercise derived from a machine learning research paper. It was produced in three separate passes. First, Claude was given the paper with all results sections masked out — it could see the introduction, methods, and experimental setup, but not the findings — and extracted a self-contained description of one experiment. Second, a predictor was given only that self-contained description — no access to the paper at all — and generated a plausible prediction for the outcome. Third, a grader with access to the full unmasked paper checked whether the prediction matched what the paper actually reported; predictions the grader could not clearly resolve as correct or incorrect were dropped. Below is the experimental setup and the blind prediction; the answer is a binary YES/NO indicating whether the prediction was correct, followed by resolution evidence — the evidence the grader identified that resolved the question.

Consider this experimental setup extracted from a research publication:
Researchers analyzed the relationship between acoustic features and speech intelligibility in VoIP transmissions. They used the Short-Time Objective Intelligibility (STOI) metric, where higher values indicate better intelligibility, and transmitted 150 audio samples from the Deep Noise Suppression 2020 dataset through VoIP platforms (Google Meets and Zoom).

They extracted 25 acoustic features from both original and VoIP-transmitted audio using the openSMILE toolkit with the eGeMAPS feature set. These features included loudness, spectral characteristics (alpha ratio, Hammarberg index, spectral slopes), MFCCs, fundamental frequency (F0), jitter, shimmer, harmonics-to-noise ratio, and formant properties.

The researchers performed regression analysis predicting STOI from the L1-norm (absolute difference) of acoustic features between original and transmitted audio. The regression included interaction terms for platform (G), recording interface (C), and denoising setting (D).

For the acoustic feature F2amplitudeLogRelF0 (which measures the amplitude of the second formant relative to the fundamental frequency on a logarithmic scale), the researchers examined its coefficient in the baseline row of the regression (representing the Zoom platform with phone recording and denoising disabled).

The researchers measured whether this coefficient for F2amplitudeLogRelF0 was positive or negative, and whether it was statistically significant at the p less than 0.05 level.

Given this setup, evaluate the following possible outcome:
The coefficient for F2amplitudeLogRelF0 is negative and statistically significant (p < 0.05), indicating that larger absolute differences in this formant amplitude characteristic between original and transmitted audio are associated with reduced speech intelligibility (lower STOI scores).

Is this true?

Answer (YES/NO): NO